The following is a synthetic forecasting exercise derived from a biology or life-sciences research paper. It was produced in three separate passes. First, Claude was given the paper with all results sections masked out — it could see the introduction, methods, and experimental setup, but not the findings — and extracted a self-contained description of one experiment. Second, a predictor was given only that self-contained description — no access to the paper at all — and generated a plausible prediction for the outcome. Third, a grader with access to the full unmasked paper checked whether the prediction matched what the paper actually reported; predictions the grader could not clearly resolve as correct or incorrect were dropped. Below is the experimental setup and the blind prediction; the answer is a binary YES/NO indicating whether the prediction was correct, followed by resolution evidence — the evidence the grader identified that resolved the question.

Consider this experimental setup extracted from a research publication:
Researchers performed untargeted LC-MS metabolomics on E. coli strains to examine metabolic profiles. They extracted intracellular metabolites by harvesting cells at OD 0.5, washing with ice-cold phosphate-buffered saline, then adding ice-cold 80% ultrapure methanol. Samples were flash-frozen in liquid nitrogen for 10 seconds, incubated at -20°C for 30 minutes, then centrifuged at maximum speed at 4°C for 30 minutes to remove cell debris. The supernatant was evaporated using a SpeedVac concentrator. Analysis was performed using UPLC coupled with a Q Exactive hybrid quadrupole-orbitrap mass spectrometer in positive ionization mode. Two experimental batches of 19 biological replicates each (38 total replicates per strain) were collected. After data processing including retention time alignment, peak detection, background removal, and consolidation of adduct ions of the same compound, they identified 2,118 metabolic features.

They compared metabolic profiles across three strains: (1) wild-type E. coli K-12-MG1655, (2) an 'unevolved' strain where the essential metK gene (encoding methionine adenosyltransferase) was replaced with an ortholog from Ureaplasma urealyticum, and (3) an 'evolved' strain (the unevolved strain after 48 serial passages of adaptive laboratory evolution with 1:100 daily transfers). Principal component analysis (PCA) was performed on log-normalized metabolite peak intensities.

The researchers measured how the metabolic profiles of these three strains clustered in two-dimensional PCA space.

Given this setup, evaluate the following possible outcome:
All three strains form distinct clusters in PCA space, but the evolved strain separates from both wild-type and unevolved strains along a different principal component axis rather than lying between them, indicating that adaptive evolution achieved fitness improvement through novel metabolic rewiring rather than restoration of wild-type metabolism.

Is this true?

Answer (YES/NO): NO